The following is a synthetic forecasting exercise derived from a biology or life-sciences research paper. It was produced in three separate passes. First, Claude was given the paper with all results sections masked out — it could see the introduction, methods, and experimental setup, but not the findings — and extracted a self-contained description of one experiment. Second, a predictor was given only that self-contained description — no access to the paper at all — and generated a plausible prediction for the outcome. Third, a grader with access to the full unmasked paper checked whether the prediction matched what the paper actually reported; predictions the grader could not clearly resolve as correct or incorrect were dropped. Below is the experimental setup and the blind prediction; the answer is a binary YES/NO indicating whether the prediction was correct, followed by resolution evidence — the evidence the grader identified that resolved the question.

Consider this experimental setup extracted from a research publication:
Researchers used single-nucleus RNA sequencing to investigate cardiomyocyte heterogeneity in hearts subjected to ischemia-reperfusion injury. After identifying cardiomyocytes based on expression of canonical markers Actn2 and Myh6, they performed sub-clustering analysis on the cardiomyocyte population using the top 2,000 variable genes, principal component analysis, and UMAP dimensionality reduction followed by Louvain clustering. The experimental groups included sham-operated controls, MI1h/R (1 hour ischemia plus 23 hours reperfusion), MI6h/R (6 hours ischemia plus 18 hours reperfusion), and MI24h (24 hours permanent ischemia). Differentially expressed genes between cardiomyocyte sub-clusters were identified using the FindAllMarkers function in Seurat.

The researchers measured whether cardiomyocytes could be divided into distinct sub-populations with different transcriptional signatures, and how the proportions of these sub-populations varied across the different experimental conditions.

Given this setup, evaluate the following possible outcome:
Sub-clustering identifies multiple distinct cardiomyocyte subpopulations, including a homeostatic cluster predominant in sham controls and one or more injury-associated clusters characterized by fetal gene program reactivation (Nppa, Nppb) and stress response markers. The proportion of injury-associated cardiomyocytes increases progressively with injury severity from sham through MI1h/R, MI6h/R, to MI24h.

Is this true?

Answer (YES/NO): NO